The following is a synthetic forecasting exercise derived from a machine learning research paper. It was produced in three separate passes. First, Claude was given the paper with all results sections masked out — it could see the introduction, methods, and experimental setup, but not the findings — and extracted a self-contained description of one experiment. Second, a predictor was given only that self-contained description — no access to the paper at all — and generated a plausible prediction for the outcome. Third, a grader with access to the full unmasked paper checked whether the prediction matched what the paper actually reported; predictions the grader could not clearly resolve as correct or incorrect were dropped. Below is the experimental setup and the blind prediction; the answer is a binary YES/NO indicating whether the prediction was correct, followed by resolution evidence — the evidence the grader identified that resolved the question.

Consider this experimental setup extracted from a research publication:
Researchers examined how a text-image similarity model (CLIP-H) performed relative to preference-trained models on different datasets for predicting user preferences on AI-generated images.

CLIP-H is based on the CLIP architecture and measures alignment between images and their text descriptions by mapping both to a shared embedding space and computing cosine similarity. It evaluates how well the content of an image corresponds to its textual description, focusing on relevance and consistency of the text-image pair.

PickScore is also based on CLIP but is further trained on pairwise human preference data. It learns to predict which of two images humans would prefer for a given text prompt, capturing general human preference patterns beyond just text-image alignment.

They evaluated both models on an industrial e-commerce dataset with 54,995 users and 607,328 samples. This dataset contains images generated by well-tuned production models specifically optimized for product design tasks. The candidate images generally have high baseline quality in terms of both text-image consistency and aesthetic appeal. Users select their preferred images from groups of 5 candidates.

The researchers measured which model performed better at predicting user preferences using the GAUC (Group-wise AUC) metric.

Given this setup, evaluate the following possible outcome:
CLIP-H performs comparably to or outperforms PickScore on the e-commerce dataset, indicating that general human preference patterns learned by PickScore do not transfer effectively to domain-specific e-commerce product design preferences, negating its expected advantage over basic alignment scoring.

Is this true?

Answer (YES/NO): YES